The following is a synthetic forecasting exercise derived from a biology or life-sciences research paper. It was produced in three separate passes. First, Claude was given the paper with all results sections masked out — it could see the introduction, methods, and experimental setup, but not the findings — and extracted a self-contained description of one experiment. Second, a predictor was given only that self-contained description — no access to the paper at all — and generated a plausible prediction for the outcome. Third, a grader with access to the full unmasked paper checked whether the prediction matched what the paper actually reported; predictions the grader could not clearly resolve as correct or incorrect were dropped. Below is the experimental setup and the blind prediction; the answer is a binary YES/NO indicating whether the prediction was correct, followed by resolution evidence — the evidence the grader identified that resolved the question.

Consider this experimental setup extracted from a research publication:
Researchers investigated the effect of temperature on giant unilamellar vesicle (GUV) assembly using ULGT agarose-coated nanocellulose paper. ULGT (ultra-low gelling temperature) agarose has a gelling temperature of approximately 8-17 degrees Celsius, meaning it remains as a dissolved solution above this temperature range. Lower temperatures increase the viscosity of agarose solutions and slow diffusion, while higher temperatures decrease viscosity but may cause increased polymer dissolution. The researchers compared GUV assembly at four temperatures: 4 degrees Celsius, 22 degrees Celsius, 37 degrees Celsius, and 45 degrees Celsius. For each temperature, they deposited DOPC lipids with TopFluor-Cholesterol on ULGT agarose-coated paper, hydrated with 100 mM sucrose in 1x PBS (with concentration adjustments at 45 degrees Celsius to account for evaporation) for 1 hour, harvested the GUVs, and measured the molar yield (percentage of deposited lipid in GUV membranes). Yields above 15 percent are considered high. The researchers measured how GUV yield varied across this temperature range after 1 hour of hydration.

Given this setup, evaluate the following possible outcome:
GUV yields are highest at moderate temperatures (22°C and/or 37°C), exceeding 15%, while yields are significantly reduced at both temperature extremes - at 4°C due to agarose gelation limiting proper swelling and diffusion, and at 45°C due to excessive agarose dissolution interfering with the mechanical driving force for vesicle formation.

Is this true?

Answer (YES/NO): NO